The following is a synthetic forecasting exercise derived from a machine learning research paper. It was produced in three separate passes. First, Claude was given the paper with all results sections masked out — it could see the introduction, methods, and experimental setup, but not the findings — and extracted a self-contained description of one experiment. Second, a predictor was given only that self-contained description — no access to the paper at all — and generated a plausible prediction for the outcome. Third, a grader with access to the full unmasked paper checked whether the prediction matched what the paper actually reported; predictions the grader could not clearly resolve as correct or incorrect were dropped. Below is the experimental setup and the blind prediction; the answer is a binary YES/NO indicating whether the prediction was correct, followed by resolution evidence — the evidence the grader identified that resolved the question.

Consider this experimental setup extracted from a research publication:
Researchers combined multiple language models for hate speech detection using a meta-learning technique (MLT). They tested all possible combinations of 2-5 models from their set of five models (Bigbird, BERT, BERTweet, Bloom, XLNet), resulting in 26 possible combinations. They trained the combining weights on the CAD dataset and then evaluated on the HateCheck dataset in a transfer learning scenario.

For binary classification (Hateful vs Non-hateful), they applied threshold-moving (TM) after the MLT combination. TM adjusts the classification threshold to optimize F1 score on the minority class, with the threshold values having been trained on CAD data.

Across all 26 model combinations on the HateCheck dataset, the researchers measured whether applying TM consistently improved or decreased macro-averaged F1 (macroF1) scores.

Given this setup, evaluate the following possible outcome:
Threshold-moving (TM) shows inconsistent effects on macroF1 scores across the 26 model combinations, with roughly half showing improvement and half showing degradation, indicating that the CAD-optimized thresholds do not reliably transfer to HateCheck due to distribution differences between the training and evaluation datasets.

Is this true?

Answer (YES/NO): NO